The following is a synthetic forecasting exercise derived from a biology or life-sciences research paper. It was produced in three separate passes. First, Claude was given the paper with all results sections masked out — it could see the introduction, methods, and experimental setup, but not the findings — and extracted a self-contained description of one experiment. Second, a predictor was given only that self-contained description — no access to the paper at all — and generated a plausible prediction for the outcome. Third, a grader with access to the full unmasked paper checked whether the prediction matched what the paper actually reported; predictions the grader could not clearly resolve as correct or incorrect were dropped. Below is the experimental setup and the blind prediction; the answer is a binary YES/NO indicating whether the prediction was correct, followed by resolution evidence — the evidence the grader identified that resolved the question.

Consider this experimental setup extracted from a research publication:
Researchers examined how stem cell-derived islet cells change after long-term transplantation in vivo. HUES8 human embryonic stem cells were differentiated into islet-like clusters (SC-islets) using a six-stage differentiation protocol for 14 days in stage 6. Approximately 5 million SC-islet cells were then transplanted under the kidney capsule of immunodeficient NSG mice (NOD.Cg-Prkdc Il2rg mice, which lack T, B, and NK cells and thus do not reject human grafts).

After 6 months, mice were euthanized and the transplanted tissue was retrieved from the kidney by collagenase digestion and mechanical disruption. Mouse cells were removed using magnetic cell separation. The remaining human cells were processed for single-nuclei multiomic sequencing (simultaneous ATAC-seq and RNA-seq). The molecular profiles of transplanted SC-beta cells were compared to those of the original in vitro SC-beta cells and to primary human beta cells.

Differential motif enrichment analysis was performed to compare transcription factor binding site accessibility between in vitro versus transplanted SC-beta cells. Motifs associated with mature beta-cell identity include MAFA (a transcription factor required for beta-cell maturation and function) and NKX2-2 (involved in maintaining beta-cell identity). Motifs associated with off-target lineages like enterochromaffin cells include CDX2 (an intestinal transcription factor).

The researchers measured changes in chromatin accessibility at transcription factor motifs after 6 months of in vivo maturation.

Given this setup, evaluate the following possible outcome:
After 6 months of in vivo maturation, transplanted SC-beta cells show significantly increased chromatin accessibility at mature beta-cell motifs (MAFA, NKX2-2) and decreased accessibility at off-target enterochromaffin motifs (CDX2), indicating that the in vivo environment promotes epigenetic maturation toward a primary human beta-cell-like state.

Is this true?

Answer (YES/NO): NO